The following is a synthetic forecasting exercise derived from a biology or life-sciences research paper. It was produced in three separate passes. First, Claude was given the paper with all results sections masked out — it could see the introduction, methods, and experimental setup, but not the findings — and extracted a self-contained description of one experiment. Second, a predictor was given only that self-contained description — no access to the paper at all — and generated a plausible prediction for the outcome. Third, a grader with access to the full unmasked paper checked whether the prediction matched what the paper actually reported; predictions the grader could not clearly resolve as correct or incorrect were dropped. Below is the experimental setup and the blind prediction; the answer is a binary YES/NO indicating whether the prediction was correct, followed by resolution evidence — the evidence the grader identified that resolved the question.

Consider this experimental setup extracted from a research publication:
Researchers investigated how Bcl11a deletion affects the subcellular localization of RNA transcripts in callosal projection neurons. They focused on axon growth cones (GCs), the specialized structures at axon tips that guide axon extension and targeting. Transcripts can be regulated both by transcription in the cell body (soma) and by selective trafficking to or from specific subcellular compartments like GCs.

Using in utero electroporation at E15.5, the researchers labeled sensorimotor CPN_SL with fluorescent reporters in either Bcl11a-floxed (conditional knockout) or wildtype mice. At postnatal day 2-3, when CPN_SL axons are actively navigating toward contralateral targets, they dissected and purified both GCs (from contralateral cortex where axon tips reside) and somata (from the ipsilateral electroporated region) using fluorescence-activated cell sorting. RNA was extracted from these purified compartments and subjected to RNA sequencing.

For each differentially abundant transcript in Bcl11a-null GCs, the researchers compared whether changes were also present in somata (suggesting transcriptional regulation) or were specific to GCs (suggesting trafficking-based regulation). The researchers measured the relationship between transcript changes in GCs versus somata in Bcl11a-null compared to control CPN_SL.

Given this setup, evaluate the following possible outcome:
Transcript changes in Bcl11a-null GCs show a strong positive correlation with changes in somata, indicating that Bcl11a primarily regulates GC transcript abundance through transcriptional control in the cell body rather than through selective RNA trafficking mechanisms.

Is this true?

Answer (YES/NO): NO